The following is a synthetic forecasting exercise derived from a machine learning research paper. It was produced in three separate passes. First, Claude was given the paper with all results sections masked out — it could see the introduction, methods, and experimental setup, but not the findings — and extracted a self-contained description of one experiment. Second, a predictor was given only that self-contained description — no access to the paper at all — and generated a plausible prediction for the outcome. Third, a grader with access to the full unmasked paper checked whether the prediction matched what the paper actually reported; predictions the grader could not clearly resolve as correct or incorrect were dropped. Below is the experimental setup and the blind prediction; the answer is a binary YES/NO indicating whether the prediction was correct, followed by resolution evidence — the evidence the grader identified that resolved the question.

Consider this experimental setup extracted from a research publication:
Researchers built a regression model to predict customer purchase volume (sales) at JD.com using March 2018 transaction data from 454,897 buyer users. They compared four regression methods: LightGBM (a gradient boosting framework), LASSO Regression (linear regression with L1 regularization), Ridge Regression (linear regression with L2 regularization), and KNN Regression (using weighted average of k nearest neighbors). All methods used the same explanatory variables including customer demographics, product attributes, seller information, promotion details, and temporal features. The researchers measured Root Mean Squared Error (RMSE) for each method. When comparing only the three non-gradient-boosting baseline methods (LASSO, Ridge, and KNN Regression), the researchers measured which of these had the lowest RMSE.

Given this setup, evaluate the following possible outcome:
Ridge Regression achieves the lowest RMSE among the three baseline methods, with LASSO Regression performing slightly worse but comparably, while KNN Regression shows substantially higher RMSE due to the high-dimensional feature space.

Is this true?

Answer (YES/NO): NO